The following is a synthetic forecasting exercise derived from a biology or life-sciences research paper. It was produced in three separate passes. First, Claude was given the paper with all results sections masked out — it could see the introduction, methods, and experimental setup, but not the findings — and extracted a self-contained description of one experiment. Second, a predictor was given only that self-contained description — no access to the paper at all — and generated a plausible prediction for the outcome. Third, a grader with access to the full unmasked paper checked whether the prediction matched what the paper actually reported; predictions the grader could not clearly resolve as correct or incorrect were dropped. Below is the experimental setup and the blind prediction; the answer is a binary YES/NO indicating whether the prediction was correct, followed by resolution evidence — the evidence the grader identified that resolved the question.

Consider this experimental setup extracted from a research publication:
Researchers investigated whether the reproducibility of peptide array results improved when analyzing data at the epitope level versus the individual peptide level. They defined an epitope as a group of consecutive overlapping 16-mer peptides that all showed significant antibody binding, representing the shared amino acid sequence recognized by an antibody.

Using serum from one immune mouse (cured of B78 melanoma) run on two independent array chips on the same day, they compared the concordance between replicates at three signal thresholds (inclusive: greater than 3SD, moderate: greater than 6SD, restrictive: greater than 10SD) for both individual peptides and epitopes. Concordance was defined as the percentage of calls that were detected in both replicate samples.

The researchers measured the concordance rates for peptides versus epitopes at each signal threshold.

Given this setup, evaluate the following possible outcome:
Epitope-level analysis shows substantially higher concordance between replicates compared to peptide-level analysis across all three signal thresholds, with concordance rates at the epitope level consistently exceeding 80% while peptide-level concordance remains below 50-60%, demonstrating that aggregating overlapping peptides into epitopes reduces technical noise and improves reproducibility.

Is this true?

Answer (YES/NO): NO